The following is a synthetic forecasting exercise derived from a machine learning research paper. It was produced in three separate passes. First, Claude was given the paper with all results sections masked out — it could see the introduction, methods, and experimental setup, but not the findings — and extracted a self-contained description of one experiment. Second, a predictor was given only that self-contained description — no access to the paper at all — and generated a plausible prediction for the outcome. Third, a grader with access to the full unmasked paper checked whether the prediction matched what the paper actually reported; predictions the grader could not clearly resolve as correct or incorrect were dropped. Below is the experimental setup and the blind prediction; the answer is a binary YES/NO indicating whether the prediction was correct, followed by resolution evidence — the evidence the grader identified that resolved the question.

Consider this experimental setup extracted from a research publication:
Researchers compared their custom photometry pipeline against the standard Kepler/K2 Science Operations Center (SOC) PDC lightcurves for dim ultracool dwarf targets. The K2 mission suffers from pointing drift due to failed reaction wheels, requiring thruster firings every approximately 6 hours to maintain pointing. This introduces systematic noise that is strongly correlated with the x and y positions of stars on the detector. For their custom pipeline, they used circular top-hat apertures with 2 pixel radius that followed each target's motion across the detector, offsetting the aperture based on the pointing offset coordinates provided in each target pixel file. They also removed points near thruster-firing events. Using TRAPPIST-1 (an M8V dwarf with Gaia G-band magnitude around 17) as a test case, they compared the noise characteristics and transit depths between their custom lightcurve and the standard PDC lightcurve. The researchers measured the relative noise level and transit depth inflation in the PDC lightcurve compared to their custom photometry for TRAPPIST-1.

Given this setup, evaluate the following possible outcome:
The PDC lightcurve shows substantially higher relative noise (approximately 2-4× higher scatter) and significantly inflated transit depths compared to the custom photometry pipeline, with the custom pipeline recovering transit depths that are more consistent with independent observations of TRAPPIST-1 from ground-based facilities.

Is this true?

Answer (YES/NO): NO